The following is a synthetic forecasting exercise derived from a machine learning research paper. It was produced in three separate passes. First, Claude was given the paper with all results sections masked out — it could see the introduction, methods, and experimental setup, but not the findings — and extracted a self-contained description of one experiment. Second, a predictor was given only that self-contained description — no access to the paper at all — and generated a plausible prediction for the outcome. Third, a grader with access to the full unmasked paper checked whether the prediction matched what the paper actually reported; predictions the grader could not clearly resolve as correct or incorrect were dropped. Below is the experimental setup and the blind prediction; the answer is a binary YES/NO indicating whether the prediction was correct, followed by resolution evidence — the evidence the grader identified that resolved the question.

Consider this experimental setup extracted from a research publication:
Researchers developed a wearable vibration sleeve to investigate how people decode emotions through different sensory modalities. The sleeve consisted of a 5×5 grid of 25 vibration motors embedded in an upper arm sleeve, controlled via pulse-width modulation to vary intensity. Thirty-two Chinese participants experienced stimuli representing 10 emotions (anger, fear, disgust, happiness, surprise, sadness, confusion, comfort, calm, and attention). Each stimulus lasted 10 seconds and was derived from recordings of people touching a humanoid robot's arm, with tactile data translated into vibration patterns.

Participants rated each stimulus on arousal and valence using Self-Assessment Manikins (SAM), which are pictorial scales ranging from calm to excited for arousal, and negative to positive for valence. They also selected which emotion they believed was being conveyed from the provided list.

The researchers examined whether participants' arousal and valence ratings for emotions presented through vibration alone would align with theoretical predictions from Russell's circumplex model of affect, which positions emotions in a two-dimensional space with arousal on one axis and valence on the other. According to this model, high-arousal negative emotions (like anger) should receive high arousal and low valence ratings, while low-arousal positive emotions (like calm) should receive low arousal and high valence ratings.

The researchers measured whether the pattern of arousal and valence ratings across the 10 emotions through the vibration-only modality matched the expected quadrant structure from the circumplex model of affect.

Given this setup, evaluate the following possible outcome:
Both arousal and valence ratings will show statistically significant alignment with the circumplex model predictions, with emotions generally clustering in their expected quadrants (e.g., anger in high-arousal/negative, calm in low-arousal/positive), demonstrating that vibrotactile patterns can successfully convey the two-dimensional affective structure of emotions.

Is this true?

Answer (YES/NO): NO